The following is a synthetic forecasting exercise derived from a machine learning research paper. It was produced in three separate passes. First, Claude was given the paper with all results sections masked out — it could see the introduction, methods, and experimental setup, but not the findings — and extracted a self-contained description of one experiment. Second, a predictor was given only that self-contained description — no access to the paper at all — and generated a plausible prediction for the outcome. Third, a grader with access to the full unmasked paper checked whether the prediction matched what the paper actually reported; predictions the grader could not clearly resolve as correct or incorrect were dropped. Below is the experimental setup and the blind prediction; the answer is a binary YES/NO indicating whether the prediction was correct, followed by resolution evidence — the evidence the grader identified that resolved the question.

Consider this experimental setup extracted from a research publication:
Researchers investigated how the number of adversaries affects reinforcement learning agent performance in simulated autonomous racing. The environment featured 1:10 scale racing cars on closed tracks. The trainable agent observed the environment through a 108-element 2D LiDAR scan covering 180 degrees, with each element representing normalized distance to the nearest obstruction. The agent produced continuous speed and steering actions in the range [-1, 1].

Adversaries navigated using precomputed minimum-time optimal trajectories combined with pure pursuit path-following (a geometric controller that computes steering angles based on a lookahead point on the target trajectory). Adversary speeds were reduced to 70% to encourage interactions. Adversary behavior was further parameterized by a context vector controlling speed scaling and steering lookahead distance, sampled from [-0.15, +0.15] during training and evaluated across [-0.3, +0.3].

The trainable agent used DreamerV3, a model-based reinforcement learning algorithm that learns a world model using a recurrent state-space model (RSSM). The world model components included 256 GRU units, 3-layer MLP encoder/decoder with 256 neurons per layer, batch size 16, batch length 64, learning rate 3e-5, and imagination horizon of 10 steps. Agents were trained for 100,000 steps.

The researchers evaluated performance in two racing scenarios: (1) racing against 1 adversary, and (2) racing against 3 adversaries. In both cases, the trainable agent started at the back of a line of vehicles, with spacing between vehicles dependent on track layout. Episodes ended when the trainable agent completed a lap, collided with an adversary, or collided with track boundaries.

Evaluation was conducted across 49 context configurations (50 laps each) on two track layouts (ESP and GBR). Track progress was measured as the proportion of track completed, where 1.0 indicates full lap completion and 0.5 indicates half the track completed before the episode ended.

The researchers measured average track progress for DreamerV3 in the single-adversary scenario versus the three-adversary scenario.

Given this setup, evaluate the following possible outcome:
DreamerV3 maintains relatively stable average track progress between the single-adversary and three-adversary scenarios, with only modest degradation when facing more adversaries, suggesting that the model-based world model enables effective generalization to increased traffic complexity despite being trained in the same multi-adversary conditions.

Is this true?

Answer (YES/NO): NO